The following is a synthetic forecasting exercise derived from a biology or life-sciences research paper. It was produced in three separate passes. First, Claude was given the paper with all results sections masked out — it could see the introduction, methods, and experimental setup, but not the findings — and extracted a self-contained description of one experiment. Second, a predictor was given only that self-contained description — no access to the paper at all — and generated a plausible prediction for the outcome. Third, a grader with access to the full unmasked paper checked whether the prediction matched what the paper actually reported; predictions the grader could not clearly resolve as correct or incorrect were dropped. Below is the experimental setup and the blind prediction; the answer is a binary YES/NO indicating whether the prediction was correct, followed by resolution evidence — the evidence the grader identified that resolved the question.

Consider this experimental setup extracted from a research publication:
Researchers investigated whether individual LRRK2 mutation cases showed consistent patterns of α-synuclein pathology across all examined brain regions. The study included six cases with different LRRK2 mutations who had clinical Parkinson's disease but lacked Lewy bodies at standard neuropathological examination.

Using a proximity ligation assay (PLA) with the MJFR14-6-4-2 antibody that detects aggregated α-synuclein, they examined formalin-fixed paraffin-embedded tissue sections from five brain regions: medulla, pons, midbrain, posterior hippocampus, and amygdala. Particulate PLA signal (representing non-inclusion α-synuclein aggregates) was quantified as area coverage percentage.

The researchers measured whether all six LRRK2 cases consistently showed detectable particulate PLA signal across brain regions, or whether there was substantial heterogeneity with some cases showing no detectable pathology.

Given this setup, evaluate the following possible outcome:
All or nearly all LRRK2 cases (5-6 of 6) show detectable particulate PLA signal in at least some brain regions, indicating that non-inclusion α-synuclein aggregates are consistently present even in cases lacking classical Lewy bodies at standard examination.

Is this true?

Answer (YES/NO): YES